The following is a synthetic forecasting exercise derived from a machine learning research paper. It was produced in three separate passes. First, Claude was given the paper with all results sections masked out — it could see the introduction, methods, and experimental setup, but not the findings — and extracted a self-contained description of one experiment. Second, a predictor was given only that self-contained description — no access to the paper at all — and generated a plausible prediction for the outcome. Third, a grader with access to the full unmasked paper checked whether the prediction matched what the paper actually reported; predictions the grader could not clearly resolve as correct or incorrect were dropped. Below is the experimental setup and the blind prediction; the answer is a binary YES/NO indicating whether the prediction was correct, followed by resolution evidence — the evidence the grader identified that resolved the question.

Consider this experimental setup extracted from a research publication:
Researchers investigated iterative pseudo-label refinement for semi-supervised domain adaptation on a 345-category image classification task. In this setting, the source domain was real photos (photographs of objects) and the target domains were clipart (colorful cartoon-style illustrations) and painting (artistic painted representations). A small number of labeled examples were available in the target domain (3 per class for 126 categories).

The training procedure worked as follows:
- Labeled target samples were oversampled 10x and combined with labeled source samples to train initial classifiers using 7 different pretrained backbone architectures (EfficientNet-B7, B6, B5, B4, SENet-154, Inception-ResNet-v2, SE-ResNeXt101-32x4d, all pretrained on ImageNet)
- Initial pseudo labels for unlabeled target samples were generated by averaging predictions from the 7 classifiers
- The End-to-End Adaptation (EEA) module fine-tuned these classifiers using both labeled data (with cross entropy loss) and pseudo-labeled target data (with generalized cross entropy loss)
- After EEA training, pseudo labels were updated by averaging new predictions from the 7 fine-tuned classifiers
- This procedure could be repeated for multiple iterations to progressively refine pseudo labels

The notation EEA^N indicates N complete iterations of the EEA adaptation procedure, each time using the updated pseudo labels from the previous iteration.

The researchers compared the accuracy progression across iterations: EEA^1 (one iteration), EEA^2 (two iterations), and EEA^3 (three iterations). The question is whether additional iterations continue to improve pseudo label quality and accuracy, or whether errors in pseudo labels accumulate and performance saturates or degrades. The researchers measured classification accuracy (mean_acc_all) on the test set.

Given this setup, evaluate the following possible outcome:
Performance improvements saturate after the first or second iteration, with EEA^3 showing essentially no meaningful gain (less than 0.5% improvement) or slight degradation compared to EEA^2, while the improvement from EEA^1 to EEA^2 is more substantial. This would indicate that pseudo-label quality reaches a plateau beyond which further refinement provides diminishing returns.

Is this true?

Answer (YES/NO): NO